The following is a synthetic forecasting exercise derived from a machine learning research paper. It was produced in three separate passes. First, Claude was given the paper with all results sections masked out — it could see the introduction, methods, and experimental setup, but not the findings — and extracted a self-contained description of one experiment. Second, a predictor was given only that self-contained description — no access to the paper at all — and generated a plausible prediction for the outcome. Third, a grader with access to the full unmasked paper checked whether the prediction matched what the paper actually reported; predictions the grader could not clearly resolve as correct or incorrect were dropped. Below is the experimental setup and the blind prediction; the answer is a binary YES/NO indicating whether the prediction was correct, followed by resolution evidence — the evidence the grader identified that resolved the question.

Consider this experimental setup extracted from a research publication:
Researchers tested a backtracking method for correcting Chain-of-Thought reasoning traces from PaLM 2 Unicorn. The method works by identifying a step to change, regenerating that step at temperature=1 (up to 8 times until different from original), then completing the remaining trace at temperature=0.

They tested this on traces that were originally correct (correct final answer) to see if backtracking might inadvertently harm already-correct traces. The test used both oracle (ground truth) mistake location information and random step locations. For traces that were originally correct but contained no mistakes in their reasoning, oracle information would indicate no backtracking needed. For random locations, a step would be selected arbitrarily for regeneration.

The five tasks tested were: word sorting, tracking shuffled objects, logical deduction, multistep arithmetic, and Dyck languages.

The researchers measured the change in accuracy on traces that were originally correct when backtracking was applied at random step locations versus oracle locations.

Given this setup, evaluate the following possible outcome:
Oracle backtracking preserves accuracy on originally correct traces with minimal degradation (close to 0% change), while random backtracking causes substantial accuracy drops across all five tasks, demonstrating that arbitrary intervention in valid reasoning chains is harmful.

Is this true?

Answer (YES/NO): NO